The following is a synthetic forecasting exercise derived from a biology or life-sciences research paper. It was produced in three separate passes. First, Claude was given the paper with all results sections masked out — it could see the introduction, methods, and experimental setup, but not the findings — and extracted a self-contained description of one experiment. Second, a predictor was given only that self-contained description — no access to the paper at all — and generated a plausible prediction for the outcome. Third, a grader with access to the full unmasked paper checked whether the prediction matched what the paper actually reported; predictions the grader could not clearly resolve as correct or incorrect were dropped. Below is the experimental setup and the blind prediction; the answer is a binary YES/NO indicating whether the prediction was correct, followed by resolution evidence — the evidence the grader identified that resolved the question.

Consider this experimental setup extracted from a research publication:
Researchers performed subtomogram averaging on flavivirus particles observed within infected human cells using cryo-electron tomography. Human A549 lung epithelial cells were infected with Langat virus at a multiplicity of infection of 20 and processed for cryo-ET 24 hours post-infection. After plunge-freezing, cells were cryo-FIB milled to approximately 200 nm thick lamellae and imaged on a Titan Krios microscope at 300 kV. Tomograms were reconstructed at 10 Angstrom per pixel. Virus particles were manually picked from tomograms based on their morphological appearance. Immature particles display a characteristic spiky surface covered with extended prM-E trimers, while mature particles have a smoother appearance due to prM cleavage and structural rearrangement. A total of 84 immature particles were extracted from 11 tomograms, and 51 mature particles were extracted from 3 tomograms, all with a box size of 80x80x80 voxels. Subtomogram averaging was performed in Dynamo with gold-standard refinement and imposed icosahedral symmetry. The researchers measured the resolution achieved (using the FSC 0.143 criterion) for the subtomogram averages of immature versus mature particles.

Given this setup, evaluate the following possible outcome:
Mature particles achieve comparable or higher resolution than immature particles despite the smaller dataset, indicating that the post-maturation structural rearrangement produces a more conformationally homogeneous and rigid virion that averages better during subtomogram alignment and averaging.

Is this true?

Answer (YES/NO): NO